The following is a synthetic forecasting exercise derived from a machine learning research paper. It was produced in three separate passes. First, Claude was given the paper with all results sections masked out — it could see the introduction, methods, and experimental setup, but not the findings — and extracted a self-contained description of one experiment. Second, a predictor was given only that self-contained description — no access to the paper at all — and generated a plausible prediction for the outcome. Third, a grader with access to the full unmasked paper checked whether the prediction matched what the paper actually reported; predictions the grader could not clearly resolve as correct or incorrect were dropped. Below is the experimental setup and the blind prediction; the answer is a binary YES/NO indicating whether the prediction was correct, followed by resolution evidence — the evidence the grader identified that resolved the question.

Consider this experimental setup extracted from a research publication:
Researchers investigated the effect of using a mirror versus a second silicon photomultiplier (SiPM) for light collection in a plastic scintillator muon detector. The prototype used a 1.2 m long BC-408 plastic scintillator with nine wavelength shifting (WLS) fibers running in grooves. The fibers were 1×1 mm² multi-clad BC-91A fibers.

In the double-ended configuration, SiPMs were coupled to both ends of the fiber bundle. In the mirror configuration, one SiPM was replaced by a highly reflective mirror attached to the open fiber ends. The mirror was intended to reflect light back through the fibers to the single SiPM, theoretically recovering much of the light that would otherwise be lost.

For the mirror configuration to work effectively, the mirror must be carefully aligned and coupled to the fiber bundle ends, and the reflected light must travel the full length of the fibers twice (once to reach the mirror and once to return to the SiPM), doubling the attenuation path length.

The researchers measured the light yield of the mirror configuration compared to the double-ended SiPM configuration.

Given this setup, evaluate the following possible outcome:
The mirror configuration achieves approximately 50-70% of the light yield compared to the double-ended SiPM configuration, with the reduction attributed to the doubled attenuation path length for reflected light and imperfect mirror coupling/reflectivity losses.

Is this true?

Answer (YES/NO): YES